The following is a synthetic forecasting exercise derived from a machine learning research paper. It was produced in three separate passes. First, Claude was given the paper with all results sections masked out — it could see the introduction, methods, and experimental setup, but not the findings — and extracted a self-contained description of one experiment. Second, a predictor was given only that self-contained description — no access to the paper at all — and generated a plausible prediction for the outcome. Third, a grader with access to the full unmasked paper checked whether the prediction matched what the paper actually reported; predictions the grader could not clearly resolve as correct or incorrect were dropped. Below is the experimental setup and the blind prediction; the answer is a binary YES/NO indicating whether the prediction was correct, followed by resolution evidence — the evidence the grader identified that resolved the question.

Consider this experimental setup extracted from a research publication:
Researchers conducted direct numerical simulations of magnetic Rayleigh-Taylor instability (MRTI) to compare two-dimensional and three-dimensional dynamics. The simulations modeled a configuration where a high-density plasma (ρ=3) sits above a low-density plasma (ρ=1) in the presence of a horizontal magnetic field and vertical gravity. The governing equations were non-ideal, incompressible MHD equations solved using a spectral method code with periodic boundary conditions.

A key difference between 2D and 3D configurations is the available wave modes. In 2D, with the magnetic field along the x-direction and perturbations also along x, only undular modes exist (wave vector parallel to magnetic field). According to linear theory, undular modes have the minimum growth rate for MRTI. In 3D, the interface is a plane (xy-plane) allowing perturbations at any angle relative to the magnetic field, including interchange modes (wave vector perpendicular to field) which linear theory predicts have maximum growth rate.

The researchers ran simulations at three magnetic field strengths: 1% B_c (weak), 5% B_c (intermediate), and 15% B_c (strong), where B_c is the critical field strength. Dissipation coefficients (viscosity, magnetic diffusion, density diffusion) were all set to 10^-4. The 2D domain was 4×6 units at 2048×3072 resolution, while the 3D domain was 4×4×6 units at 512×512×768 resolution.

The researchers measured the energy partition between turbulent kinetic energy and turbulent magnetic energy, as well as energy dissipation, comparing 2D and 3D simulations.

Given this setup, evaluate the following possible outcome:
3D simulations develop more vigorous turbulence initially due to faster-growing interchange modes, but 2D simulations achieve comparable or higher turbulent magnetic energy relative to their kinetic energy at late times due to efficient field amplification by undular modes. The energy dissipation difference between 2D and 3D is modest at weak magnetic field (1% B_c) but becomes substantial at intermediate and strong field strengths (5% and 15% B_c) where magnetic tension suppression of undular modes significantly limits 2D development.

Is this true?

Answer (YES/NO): NO